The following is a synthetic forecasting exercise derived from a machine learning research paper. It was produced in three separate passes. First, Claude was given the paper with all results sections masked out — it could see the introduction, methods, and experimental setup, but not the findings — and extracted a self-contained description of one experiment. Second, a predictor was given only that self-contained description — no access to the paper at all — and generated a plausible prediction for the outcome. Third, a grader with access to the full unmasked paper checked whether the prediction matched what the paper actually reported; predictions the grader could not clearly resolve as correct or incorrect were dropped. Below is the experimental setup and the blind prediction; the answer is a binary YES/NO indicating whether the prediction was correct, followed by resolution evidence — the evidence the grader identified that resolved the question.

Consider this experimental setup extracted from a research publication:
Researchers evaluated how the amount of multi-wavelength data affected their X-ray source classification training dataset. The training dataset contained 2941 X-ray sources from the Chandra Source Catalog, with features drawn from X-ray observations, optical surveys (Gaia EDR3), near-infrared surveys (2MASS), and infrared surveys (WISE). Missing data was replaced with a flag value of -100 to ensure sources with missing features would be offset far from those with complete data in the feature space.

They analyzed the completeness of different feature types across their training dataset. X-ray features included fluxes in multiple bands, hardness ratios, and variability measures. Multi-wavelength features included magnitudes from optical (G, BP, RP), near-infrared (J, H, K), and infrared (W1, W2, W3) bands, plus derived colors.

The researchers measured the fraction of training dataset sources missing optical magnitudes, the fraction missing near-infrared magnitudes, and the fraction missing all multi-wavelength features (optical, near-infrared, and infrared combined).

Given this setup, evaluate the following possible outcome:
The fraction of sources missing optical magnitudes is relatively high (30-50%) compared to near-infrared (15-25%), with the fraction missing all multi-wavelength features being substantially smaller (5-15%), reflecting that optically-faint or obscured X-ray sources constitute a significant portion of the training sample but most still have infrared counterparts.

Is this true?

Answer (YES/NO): NO